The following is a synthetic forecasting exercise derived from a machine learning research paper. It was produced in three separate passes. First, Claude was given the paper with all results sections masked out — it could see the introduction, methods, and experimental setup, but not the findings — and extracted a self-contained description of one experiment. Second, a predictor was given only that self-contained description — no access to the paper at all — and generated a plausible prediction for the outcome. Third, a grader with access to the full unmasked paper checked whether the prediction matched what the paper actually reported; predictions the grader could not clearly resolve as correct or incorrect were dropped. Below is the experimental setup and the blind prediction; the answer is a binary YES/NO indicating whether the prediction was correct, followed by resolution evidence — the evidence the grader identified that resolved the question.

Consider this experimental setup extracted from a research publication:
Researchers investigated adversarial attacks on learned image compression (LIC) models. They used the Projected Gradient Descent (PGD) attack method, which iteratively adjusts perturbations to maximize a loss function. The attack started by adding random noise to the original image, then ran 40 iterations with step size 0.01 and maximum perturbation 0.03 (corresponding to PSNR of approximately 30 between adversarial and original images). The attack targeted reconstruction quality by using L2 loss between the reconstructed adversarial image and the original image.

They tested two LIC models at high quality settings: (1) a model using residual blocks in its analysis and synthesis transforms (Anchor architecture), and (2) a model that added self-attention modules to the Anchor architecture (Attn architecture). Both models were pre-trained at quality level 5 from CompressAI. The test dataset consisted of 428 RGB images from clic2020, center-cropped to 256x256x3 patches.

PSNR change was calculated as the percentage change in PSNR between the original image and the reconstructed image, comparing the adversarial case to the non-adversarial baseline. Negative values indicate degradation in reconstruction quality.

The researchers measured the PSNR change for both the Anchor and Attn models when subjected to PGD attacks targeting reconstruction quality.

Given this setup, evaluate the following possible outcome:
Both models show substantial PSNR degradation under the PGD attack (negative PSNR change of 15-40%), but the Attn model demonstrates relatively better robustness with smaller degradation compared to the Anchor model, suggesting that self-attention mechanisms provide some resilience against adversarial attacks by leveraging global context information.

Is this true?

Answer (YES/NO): NO